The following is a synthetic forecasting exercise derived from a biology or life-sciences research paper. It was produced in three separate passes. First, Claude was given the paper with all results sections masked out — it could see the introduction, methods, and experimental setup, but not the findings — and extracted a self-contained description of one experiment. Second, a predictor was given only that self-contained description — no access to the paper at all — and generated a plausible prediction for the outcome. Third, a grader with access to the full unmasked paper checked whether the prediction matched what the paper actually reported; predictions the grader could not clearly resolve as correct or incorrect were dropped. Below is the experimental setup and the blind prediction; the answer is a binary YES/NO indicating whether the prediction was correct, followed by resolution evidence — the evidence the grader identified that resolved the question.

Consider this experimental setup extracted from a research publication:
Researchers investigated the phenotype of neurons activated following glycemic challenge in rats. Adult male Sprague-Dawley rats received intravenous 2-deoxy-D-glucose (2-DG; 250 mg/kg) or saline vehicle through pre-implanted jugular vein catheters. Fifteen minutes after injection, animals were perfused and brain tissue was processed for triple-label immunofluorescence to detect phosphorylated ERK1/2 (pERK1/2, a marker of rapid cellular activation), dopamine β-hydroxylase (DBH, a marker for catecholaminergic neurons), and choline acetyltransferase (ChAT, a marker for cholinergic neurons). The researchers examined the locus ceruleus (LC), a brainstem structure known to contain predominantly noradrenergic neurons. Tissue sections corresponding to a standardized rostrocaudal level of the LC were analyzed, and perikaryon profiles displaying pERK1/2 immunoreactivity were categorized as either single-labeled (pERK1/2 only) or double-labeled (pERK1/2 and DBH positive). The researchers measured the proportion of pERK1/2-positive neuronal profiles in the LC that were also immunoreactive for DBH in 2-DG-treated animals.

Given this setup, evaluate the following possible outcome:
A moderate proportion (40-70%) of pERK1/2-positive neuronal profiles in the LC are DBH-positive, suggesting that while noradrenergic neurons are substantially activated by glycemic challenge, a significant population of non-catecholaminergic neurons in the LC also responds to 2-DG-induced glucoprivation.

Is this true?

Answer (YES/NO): NO